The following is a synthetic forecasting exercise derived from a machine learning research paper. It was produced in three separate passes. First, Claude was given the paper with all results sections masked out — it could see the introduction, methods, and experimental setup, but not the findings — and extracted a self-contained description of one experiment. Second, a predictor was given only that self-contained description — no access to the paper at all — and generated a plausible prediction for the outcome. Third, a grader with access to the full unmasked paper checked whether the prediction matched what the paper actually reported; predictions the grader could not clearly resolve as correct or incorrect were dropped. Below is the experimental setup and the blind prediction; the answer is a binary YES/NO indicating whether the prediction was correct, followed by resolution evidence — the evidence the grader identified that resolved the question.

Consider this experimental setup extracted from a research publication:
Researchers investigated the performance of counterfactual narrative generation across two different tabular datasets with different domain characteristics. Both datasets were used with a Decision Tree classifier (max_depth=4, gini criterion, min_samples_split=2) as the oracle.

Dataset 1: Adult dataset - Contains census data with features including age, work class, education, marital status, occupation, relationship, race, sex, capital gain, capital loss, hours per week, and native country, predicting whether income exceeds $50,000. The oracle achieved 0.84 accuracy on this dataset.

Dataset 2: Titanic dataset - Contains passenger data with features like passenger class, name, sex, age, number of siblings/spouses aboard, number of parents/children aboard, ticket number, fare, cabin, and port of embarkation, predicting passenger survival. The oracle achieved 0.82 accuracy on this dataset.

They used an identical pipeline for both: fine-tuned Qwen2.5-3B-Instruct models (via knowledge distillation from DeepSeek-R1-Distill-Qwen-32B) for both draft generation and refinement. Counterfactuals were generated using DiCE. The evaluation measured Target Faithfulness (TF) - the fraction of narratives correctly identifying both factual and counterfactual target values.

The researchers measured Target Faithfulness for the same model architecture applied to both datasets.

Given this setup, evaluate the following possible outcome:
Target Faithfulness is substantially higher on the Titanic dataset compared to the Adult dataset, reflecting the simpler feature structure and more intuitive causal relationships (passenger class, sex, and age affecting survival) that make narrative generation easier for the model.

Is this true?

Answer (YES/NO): NO